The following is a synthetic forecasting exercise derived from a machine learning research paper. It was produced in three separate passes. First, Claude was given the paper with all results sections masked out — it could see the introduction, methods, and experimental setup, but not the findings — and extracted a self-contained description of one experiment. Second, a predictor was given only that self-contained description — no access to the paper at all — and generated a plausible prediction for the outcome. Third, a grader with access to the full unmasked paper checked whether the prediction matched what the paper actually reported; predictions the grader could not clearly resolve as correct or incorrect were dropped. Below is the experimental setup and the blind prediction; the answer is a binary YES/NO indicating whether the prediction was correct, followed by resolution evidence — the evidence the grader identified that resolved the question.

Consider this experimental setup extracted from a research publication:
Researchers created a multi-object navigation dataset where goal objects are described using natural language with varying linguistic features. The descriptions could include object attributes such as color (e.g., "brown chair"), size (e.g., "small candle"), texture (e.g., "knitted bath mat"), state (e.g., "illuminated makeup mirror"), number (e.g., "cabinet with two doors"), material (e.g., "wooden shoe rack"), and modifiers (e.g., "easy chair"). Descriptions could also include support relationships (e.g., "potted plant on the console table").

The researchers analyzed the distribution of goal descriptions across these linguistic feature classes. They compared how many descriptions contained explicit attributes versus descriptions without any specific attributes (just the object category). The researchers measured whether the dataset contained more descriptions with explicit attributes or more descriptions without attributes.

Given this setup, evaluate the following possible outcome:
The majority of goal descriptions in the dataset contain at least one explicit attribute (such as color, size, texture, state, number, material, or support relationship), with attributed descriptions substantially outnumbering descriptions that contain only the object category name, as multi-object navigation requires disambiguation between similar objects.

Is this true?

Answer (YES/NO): YES